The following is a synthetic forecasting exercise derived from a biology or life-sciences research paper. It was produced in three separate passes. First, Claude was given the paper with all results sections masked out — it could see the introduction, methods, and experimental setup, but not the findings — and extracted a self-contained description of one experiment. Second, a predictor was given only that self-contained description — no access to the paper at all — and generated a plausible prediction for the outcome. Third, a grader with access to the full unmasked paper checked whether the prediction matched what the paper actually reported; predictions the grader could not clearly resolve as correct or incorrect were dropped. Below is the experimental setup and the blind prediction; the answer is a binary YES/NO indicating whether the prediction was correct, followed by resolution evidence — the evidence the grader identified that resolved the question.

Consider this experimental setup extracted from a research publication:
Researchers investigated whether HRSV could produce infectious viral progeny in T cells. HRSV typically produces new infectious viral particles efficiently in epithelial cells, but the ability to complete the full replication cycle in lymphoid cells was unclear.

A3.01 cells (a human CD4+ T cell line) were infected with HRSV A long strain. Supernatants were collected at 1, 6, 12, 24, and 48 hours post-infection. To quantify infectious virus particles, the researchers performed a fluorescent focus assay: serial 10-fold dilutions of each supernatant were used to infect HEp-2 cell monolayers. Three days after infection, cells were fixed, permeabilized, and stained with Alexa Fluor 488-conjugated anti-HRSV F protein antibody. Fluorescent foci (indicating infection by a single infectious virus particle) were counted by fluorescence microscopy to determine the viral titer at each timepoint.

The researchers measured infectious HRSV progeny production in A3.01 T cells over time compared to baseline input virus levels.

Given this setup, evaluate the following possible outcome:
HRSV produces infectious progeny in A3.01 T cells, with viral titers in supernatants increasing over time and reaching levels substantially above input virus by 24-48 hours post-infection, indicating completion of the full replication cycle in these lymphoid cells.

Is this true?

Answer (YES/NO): NO